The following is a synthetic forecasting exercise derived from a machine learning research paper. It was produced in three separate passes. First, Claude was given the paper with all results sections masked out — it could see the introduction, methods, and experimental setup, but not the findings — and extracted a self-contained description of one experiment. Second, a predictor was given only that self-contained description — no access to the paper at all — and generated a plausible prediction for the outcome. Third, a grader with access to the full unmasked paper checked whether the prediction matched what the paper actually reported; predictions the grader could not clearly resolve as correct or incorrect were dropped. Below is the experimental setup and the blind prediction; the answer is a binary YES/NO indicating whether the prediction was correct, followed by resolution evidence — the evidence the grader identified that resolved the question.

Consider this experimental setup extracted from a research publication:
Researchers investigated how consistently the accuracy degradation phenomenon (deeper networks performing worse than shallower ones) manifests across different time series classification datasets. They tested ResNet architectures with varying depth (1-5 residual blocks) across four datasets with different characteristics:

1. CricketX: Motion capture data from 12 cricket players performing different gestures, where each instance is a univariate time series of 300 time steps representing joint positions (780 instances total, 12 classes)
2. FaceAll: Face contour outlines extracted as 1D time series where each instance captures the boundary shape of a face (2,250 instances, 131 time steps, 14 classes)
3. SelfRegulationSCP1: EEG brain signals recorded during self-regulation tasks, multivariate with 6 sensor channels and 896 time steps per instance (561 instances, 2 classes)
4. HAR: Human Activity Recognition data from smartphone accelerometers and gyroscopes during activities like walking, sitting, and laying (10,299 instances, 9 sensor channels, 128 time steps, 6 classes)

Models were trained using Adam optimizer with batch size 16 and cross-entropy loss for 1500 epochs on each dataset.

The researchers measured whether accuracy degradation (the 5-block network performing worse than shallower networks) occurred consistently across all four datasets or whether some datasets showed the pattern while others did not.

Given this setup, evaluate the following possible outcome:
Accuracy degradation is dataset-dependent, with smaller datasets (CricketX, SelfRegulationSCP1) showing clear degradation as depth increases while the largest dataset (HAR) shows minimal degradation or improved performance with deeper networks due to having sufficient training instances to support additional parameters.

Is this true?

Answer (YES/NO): NO